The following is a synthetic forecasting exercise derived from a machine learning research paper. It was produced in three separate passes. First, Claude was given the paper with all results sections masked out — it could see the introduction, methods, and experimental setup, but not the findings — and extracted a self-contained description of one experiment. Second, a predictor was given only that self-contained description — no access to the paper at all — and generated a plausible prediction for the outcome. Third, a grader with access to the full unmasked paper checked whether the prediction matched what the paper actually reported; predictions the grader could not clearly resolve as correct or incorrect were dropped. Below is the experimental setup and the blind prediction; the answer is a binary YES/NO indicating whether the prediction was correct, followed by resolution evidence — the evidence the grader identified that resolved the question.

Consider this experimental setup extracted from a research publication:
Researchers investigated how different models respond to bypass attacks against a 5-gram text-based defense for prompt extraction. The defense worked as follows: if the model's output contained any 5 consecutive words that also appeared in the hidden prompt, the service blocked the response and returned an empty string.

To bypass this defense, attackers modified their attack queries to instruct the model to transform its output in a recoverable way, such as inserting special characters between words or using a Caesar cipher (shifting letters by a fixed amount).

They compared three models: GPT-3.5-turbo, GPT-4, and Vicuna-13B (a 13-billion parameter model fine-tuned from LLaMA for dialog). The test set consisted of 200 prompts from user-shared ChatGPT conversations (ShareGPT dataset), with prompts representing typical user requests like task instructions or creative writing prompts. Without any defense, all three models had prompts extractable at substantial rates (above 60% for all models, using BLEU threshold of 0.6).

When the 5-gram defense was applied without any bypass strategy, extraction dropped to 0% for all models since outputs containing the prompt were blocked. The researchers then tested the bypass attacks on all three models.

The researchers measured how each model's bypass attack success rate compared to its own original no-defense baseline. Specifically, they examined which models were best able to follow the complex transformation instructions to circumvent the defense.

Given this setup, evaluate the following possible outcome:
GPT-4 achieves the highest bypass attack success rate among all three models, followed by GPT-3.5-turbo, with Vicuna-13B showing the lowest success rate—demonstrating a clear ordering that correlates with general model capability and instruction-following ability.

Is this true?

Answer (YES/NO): YES